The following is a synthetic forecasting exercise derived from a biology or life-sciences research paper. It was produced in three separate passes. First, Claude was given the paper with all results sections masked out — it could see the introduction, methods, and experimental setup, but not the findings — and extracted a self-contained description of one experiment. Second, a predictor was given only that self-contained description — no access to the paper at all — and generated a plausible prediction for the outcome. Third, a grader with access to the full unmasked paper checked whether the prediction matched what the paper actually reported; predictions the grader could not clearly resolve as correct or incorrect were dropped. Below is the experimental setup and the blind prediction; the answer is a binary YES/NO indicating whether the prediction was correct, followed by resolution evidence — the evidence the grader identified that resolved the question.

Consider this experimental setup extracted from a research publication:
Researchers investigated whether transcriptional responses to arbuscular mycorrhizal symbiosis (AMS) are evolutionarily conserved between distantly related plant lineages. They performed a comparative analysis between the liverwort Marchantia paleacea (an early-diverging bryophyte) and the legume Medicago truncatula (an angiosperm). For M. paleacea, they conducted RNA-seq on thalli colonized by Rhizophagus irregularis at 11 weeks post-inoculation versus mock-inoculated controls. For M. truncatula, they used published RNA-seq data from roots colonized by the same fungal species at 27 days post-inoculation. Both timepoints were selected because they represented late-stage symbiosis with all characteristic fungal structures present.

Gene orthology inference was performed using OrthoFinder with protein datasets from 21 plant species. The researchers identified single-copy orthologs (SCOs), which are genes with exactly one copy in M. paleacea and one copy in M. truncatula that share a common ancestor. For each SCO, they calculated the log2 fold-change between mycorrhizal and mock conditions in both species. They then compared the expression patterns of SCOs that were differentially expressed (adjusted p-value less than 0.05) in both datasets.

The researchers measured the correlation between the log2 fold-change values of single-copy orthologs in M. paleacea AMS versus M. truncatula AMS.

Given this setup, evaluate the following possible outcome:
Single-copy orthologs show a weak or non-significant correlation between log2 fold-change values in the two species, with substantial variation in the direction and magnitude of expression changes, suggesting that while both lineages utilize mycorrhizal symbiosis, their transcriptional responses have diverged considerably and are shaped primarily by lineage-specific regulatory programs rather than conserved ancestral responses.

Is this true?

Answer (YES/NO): NO